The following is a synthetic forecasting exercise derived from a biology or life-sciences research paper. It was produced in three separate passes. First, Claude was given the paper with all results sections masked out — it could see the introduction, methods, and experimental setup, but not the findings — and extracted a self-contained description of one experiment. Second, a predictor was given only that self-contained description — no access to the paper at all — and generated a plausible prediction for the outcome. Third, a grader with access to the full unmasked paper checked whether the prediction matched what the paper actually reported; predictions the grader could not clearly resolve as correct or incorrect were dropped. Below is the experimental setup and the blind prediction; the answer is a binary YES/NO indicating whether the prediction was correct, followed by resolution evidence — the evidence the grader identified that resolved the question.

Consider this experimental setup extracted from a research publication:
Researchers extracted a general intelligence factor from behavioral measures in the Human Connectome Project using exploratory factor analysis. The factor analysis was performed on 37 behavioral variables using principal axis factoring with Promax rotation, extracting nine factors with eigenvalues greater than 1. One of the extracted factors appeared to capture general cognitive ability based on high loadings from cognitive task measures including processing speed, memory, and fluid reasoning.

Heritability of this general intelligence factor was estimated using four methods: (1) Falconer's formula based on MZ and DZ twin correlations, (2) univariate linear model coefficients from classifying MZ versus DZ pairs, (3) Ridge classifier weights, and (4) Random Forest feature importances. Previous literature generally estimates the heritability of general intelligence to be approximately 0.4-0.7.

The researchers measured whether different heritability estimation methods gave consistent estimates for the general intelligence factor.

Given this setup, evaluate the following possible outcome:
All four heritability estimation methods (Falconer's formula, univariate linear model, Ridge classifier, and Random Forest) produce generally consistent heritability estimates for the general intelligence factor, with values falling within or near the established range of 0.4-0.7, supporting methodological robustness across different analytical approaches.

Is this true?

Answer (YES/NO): NO